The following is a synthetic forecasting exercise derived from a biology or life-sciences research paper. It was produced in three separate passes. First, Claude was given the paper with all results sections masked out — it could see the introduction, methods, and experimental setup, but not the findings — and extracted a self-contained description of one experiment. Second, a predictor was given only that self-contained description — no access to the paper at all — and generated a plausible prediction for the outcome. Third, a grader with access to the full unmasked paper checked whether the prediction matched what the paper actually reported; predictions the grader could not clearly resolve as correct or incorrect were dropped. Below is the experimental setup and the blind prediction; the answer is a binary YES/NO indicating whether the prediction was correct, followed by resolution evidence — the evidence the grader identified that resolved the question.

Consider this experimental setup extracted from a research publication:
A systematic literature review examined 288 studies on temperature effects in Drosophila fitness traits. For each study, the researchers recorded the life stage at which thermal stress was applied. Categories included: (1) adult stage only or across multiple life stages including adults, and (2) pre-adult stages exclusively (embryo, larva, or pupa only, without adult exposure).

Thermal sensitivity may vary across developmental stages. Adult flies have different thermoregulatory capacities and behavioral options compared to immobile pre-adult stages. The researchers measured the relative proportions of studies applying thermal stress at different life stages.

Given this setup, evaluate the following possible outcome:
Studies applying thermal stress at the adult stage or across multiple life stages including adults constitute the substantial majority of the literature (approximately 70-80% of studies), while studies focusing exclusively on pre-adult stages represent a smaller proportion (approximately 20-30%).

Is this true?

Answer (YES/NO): NO